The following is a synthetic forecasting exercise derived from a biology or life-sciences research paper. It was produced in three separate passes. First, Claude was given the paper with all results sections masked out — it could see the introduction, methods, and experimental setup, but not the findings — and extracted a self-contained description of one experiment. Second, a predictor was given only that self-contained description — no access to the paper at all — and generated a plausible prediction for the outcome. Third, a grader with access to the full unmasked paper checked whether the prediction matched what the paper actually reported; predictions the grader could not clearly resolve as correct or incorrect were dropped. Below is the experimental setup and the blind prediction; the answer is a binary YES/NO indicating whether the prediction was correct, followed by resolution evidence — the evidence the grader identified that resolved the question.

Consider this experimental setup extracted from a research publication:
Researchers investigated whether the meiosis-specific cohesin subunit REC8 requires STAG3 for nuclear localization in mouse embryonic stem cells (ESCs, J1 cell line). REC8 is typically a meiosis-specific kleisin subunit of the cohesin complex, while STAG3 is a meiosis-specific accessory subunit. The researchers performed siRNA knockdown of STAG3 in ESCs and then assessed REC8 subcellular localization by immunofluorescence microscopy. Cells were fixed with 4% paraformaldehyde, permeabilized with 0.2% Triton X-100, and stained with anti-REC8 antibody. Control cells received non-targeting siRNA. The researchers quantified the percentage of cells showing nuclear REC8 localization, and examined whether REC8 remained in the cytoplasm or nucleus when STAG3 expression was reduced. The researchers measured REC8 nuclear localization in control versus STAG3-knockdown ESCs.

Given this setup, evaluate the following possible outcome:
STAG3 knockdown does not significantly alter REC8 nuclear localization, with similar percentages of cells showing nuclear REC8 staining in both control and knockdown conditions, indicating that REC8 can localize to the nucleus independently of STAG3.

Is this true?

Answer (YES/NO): NO